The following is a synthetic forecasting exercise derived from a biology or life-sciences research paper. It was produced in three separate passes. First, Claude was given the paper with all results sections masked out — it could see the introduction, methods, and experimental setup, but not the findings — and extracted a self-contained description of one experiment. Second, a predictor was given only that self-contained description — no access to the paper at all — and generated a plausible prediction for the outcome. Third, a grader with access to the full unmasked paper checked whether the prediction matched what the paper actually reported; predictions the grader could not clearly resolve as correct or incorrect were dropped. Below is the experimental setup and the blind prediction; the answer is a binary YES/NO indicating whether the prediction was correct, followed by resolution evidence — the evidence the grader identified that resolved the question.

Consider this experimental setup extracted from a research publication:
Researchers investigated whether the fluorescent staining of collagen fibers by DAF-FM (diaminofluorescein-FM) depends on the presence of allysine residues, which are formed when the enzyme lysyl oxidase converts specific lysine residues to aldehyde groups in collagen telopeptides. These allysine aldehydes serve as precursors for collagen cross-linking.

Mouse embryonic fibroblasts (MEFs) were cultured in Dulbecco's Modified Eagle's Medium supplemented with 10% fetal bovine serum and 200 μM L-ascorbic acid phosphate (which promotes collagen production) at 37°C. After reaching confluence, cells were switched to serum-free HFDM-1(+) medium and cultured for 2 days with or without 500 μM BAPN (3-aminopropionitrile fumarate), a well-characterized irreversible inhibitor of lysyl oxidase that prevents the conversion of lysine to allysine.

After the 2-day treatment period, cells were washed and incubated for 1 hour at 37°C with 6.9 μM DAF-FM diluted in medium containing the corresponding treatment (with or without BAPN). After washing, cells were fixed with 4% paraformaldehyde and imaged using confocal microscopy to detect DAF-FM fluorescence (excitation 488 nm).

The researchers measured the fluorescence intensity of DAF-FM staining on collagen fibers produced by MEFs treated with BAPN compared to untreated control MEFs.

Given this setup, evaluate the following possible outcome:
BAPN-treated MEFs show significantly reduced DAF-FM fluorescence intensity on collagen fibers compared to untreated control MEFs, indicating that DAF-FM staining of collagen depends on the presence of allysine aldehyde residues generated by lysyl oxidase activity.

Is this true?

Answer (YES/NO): YES